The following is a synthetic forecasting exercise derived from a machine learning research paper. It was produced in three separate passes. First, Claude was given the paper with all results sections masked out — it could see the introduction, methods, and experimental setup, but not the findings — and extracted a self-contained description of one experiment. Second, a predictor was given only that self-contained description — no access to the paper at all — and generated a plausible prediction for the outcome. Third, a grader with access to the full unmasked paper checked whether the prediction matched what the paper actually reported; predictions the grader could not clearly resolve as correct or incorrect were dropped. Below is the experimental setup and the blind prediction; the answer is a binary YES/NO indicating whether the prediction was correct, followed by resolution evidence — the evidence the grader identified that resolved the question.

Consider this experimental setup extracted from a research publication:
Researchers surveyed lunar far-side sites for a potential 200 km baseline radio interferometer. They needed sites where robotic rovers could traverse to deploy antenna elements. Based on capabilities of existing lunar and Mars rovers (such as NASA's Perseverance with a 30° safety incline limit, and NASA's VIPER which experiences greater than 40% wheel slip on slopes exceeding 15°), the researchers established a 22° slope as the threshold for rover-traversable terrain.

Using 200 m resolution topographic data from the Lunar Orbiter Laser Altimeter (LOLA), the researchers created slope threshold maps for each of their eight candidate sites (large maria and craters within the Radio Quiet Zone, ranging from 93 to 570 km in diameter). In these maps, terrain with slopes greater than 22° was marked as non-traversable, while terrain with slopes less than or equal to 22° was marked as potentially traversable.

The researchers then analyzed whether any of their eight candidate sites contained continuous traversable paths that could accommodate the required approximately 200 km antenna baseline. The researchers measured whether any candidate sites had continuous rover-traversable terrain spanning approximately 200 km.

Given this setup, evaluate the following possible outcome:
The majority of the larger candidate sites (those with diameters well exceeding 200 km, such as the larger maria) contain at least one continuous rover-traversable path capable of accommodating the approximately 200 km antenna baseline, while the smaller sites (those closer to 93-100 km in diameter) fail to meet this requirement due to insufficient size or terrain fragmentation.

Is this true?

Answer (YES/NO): NO